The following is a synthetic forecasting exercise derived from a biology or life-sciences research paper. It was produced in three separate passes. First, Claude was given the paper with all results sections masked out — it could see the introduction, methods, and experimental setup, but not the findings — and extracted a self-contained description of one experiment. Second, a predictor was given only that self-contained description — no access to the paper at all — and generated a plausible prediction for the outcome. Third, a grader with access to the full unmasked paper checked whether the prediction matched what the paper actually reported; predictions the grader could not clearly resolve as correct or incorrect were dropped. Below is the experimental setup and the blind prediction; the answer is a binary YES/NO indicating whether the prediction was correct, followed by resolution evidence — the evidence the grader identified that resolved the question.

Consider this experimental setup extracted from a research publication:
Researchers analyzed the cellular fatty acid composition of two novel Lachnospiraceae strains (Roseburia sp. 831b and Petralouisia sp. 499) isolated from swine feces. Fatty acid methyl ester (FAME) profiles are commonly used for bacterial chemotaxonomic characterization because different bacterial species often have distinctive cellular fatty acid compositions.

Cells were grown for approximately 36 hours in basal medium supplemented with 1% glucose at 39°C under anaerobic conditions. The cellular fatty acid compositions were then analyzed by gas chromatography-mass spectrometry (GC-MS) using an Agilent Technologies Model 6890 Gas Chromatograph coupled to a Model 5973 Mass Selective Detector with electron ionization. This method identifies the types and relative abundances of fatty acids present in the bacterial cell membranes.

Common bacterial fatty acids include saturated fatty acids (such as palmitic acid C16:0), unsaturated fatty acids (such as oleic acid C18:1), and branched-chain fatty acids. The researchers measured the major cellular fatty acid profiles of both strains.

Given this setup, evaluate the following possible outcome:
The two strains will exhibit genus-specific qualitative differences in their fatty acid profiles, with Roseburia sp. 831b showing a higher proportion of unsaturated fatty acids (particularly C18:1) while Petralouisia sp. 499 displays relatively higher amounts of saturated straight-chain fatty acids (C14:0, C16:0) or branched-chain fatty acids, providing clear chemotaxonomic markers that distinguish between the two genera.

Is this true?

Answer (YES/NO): NO